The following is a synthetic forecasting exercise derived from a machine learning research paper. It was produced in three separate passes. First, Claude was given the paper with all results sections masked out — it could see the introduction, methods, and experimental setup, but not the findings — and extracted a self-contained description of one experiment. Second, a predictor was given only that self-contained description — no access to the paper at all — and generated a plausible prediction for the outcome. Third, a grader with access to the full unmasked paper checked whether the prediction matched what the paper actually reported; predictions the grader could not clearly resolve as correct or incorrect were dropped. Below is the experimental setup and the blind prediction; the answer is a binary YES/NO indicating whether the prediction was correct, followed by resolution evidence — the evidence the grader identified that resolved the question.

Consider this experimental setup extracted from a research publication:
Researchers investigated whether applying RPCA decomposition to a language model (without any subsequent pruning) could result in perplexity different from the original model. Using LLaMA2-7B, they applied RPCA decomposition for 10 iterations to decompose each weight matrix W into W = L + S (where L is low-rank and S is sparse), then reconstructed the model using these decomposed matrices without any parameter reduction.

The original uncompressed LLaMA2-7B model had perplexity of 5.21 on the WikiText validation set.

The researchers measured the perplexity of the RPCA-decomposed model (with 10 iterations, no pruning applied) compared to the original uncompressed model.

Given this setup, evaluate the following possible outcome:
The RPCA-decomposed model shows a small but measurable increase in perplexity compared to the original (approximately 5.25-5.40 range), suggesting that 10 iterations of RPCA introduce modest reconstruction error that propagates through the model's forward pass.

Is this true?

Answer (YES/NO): NO